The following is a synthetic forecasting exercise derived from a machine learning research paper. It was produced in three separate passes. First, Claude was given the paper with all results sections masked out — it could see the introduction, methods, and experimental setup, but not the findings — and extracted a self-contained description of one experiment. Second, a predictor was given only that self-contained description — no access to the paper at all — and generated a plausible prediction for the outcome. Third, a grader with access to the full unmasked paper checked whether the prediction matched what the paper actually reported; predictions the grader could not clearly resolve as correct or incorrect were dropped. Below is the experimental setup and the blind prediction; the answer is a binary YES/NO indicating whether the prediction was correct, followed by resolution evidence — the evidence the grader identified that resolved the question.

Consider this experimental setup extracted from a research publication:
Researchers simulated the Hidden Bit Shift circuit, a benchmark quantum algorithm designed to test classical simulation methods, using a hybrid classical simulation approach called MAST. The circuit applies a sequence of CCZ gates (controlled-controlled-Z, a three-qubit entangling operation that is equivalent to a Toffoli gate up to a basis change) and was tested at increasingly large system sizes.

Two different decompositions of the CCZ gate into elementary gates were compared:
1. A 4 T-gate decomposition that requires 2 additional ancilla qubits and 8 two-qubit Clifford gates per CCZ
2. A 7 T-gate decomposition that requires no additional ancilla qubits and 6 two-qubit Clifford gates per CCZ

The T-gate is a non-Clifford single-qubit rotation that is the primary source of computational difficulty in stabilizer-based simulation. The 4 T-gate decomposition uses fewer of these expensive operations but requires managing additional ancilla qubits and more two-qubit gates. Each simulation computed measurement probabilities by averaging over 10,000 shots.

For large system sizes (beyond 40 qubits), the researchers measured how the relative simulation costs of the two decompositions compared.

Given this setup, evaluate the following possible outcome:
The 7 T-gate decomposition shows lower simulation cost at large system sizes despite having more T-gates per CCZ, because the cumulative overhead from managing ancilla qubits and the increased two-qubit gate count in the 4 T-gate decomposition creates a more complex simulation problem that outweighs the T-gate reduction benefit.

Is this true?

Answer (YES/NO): NO